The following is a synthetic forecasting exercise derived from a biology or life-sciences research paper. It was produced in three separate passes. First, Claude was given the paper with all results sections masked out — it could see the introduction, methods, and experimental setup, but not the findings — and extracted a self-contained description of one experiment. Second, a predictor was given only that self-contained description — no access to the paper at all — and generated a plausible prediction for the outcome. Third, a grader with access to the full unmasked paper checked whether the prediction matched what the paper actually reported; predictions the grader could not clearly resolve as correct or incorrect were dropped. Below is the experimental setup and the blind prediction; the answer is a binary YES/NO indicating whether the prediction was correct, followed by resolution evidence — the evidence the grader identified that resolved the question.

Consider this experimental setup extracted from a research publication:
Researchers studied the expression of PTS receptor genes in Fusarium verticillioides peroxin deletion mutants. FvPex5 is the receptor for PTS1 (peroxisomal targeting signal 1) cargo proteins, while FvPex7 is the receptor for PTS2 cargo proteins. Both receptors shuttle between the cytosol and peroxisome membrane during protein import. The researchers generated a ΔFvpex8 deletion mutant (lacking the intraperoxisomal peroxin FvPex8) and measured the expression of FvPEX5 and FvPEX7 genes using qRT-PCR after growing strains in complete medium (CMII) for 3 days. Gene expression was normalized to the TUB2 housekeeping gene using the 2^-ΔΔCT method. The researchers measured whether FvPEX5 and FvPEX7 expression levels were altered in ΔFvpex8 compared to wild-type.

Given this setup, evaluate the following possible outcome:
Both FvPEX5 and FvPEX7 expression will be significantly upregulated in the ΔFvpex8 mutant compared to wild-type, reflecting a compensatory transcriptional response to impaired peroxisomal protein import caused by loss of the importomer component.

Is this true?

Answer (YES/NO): YES